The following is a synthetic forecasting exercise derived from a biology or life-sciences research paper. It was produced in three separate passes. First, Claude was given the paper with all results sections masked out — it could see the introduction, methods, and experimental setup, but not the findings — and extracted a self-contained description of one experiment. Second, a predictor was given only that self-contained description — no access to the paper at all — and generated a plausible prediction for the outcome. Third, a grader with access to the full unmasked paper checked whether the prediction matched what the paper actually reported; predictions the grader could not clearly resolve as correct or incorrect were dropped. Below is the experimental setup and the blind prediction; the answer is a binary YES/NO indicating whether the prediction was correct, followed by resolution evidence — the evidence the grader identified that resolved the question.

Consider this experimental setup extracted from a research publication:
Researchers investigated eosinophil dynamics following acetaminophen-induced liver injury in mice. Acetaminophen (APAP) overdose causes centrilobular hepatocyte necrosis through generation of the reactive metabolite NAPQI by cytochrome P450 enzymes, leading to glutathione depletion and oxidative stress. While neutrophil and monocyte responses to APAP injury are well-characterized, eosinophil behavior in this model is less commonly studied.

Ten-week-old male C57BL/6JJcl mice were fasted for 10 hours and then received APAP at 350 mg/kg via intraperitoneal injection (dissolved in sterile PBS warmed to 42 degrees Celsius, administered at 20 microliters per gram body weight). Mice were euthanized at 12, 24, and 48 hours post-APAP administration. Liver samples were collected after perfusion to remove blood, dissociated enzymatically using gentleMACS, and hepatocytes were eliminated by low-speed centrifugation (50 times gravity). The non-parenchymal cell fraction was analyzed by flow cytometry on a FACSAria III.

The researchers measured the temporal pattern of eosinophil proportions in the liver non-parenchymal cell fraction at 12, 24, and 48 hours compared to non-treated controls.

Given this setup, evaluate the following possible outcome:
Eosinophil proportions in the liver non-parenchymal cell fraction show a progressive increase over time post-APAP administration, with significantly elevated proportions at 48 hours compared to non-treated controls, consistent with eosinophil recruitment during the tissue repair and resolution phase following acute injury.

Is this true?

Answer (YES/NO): YES